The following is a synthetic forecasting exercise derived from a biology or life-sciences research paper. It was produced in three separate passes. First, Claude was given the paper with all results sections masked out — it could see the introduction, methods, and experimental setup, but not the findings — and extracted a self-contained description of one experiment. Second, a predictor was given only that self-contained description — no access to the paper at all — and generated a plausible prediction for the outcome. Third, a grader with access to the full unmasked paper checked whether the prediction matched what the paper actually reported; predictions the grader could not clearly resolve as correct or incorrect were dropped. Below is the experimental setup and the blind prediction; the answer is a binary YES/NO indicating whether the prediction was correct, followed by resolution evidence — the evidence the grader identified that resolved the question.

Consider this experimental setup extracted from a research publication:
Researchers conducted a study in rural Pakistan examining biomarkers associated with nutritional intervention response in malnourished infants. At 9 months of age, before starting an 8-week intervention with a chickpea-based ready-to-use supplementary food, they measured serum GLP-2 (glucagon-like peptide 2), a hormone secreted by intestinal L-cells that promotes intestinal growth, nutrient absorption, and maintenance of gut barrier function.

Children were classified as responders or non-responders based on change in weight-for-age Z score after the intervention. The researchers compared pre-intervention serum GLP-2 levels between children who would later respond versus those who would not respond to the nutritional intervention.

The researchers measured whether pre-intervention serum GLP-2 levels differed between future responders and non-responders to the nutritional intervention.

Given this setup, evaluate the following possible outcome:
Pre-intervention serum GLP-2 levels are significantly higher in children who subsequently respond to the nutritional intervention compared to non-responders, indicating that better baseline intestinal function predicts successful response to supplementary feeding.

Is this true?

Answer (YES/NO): NO